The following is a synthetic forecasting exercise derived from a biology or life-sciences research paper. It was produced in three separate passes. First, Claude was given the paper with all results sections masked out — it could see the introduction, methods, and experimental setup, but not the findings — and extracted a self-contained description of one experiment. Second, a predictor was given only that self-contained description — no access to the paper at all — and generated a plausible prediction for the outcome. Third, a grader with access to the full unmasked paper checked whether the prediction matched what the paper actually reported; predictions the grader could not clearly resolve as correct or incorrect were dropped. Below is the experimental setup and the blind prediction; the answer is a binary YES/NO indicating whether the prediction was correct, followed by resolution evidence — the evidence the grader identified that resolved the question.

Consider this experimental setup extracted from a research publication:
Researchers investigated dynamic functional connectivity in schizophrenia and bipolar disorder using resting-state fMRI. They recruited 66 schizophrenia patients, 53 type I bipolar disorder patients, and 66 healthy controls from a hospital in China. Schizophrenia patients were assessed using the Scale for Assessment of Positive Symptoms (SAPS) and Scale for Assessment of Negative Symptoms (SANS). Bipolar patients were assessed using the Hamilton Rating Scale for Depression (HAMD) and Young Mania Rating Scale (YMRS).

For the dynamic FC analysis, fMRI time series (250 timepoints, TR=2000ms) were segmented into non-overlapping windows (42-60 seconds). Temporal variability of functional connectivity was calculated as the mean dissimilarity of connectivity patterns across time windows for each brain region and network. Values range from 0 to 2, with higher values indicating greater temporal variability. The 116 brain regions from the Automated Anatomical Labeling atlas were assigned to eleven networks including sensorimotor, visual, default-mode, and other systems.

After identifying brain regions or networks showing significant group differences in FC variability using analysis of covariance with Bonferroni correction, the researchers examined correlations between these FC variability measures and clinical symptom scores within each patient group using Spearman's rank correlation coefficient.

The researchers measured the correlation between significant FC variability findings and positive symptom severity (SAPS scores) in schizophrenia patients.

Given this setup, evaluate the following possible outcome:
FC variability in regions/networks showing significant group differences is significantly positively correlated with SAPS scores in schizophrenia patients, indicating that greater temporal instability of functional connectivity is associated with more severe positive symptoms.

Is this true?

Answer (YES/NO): NO